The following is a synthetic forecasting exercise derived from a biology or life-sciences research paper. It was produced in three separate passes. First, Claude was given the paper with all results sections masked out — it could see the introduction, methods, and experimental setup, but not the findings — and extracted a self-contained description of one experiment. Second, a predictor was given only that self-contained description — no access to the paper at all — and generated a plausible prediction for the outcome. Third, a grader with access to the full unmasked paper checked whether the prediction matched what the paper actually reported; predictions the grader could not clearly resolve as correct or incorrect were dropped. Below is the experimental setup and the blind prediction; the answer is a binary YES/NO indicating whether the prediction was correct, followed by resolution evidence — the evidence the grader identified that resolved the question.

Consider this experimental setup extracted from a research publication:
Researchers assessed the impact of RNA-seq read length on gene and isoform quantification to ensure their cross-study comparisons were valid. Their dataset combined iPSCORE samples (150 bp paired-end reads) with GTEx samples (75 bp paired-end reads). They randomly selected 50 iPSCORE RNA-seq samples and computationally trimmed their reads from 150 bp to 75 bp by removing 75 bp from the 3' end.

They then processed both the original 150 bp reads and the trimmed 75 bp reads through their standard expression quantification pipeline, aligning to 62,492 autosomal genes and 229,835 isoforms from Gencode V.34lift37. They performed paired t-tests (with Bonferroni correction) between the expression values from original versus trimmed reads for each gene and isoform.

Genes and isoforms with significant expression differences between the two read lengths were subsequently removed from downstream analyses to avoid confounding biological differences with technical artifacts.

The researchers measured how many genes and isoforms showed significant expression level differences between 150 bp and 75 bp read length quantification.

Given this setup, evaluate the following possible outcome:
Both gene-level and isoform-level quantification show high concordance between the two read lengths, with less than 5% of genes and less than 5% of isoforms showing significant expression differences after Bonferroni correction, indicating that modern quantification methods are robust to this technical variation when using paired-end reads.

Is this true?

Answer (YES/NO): NO